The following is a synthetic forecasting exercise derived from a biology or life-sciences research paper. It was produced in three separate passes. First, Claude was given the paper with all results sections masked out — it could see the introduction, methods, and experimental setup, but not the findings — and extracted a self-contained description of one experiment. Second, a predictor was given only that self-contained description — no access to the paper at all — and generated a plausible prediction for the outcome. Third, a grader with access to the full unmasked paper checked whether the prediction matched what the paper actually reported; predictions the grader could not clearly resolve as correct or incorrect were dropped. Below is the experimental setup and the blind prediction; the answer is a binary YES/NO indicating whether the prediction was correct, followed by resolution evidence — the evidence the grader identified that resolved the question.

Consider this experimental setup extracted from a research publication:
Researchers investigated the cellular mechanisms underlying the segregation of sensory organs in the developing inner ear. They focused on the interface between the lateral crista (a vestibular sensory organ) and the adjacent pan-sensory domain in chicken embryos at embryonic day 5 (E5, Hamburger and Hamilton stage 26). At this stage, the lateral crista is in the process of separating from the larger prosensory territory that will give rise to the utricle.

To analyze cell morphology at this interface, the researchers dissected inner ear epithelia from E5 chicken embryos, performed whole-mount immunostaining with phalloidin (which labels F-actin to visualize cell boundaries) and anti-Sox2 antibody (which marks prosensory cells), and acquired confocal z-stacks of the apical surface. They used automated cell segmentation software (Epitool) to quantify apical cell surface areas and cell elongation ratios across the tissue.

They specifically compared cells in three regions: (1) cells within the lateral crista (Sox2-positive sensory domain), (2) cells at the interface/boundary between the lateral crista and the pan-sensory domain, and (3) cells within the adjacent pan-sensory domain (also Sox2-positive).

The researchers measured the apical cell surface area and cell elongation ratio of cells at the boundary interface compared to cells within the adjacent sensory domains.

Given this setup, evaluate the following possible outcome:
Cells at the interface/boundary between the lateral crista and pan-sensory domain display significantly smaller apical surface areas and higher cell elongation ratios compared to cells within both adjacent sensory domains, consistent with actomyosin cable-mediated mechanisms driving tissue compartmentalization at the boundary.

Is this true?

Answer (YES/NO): NO